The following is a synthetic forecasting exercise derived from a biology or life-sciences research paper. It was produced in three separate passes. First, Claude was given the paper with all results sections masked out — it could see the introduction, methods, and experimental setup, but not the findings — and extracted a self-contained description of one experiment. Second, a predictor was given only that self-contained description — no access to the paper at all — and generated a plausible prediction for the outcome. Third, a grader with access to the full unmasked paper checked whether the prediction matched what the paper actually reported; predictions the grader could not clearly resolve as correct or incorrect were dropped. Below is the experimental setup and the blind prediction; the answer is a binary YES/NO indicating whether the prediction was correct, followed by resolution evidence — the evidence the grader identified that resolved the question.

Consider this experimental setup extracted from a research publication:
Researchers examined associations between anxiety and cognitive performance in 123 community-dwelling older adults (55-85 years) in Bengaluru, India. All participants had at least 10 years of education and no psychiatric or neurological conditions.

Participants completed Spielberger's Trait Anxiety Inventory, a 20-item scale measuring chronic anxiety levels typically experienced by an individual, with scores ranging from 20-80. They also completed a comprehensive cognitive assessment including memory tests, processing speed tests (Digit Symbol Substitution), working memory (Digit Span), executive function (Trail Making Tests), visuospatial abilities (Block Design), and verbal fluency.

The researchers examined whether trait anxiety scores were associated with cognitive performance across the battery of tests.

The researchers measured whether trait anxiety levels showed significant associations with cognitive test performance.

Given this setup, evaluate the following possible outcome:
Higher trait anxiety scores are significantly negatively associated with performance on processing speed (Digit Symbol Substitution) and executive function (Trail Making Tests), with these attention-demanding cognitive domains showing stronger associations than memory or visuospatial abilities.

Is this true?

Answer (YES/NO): NO